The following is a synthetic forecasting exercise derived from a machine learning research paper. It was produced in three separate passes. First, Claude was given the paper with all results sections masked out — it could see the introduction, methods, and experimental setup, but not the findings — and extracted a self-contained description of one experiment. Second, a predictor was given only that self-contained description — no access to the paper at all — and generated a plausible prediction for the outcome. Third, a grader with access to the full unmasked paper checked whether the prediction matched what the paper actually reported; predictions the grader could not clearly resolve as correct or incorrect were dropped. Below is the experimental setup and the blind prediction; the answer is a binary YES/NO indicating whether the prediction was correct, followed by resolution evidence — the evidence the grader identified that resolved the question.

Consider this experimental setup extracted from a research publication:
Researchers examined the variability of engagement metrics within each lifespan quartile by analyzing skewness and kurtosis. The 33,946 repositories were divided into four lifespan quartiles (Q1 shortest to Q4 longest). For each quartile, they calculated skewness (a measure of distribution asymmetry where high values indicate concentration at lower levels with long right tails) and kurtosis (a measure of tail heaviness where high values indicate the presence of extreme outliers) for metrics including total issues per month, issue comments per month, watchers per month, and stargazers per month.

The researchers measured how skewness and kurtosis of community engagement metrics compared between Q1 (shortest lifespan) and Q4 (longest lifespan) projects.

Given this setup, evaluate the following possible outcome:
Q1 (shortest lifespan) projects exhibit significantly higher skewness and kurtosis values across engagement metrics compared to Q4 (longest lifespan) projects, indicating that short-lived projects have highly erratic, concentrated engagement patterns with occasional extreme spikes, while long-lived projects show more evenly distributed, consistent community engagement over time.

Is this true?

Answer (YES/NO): YES